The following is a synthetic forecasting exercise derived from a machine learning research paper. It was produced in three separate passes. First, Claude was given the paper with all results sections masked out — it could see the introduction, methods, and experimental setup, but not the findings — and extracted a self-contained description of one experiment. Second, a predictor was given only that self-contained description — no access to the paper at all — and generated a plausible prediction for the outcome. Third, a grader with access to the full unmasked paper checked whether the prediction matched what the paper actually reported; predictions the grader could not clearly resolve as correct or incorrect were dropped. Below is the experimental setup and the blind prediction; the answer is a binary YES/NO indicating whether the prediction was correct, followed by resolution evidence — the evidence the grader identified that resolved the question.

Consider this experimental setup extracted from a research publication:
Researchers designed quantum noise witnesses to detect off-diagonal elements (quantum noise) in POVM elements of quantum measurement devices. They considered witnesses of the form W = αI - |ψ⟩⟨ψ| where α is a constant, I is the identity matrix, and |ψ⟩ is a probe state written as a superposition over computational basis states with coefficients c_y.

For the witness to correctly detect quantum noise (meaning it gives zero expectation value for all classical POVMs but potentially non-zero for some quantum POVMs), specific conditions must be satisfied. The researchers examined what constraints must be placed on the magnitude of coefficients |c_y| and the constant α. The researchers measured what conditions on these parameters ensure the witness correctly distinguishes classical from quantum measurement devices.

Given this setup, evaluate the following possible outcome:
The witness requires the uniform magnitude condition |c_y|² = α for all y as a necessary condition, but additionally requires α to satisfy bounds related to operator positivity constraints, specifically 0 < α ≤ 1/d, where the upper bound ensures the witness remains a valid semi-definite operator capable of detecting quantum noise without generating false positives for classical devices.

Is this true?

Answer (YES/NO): NO